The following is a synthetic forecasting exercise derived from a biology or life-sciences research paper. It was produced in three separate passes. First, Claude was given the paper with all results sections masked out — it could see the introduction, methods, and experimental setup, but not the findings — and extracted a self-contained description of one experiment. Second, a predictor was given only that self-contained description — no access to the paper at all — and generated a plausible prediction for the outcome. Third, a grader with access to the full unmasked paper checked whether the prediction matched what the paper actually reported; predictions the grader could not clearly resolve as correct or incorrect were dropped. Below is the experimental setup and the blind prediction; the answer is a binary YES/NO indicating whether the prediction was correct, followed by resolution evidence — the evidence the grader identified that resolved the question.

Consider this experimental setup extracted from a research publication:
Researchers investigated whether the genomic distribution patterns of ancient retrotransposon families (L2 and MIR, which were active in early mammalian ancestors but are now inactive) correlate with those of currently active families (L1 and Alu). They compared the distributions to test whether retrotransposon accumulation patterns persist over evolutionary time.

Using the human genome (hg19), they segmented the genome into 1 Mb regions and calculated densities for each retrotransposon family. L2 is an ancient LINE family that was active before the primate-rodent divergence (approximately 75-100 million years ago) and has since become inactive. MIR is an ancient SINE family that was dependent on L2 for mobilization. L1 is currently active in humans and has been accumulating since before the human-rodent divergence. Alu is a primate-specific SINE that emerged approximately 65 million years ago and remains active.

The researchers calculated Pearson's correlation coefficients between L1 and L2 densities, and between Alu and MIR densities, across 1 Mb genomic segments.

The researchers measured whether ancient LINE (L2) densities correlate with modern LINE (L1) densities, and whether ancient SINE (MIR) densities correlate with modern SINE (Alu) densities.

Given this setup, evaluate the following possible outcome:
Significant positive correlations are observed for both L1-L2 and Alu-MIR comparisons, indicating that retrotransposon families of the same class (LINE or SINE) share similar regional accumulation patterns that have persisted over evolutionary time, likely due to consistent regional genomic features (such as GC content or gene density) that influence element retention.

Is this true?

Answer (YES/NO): NO